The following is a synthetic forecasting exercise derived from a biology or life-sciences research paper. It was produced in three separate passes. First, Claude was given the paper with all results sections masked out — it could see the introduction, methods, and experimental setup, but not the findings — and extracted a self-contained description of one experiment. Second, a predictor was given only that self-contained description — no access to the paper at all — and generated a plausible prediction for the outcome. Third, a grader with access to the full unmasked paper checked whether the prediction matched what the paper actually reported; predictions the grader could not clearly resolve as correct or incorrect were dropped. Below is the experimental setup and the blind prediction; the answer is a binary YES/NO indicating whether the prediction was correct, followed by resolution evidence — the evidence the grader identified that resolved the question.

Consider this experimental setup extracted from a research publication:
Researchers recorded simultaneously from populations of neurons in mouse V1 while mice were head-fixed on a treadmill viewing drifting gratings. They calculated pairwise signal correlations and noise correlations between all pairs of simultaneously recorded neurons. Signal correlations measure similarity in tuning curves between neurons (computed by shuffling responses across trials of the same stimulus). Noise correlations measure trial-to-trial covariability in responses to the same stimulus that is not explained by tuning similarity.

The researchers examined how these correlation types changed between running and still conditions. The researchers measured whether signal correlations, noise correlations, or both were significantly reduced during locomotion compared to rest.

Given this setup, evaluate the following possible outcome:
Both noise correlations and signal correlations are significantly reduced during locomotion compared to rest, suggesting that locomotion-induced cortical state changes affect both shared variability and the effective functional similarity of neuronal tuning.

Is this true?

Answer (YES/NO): NO